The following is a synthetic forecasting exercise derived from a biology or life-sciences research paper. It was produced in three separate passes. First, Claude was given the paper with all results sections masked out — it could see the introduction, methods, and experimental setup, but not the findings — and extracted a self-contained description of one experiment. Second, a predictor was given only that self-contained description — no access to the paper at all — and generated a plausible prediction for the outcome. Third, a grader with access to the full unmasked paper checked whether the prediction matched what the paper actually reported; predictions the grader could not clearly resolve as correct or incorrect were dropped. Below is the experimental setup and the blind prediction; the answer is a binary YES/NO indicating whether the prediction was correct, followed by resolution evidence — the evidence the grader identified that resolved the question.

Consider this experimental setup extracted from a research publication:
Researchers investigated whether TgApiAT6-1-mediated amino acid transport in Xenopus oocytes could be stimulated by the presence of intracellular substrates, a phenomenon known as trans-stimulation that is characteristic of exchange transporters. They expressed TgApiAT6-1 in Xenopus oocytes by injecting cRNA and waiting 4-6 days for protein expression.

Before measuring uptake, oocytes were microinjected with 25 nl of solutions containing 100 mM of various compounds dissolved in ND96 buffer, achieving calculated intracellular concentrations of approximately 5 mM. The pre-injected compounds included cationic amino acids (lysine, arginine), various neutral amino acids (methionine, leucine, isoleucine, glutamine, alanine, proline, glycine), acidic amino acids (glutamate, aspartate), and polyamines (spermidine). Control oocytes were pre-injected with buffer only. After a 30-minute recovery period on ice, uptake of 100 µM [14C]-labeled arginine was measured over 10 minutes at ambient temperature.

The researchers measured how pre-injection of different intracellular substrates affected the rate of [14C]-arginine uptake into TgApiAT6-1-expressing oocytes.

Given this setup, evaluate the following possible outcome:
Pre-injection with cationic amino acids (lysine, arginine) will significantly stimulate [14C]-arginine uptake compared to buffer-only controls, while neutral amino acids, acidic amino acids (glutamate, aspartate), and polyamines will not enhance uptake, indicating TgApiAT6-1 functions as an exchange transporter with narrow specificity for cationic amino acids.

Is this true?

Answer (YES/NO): NO